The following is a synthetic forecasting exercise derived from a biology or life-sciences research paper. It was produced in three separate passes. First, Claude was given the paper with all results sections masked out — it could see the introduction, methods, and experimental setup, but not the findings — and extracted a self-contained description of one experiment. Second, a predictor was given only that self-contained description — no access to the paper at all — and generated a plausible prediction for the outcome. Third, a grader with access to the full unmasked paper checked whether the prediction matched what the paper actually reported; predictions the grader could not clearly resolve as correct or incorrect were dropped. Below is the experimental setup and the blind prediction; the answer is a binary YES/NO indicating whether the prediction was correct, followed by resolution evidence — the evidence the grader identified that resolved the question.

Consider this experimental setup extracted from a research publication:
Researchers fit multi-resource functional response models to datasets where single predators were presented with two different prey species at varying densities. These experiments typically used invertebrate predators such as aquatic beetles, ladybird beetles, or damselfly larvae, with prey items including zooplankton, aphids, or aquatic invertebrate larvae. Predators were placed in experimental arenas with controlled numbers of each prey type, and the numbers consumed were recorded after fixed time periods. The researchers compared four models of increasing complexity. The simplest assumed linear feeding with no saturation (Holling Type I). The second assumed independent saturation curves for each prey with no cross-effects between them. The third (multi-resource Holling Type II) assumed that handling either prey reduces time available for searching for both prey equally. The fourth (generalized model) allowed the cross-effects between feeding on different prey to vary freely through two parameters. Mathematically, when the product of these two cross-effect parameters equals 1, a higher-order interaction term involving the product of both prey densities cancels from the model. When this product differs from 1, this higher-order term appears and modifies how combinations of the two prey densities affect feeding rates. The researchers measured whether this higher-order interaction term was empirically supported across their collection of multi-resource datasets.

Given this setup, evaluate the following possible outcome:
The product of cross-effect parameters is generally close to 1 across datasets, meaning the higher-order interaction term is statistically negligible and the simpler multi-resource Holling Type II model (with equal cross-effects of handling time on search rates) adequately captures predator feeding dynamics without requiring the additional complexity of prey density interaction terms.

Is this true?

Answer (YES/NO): NO